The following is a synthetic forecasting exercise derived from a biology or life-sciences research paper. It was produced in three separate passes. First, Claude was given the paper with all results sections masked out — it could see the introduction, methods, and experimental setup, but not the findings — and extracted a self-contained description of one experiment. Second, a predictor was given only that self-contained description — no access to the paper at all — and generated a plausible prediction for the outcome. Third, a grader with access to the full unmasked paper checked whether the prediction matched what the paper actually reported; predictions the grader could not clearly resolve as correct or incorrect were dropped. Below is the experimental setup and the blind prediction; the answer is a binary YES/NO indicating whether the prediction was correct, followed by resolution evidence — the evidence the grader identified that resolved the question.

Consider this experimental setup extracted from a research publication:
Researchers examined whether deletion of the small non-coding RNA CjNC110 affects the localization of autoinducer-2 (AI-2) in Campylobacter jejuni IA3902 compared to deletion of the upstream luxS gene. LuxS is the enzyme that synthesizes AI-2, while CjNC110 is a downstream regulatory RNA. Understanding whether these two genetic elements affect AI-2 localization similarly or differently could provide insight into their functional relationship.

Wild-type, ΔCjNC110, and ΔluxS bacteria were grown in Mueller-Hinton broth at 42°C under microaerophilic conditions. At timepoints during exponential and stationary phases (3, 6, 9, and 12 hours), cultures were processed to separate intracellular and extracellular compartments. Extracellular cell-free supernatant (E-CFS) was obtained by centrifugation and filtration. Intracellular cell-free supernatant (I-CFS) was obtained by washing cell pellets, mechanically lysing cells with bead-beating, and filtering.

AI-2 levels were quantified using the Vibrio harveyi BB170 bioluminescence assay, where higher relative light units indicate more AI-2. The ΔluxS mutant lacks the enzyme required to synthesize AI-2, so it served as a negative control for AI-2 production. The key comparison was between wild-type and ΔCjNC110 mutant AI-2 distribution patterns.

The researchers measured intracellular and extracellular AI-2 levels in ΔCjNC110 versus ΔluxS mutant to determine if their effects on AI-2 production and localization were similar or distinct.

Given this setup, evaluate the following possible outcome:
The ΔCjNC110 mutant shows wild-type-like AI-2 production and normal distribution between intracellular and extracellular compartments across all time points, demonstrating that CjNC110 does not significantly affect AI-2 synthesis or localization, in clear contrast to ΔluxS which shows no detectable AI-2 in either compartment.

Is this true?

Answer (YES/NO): NO